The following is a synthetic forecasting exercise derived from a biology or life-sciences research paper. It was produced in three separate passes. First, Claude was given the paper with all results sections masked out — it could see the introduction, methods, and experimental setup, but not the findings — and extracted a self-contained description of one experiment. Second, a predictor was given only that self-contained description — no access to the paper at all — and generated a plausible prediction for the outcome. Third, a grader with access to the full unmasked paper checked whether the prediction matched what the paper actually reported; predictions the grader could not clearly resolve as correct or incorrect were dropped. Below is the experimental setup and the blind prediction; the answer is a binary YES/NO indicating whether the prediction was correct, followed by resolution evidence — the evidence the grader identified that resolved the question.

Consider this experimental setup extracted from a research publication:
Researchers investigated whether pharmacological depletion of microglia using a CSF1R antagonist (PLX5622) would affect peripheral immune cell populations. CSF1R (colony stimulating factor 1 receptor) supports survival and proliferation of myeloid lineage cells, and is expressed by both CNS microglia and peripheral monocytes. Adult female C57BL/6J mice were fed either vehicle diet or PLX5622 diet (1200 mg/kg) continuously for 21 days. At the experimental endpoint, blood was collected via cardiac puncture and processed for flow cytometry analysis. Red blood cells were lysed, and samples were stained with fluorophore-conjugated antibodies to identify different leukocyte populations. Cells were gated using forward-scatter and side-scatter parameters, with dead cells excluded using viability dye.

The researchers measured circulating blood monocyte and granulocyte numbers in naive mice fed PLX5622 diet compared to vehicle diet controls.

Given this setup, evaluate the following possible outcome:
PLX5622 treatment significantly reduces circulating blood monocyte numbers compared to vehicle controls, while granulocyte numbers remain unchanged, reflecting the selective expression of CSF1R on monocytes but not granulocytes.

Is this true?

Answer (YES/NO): NO